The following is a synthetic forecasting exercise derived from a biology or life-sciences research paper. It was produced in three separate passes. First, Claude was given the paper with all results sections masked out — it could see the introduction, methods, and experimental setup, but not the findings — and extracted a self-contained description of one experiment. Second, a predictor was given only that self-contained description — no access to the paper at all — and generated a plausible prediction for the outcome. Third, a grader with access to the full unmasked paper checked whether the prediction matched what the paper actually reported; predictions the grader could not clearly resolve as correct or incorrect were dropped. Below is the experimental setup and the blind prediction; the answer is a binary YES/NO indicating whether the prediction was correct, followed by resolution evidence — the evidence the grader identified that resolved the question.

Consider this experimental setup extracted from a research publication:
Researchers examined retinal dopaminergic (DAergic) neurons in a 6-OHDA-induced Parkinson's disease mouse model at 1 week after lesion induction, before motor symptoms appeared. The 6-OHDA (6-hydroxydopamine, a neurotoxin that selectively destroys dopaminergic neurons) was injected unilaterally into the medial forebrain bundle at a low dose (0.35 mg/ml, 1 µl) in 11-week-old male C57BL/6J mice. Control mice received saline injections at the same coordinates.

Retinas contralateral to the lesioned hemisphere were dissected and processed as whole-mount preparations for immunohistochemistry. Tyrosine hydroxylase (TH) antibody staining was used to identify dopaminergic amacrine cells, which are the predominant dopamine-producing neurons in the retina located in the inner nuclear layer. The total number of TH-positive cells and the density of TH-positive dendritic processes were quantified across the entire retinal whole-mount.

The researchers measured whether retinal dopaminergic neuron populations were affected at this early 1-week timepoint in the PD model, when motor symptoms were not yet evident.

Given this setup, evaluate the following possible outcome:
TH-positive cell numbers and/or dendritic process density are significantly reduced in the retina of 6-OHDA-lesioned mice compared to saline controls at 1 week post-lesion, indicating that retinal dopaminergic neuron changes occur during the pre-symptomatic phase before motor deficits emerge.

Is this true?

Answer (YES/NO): YES